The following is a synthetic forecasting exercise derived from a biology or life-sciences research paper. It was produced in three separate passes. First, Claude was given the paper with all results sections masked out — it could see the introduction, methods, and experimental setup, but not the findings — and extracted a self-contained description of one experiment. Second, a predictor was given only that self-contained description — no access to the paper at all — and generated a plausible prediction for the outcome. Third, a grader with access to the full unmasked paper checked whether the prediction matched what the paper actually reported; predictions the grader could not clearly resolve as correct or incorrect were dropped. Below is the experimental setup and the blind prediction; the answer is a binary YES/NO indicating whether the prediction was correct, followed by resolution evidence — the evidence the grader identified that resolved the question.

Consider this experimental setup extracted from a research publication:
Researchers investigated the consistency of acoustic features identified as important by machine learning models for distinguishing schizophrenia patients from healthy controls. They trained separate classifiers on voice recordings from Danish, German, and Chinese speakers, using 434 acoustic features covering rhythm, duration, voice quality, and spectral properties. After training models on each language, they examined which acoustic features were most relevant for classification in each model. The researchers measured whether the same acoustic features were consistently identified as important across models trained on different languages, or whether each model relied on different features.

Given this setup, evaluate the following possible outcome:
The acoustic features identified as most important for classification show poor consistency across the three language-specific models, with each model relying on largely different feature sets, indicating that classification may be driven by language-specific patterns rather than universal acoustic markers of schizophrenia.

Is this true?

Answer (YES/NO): YES